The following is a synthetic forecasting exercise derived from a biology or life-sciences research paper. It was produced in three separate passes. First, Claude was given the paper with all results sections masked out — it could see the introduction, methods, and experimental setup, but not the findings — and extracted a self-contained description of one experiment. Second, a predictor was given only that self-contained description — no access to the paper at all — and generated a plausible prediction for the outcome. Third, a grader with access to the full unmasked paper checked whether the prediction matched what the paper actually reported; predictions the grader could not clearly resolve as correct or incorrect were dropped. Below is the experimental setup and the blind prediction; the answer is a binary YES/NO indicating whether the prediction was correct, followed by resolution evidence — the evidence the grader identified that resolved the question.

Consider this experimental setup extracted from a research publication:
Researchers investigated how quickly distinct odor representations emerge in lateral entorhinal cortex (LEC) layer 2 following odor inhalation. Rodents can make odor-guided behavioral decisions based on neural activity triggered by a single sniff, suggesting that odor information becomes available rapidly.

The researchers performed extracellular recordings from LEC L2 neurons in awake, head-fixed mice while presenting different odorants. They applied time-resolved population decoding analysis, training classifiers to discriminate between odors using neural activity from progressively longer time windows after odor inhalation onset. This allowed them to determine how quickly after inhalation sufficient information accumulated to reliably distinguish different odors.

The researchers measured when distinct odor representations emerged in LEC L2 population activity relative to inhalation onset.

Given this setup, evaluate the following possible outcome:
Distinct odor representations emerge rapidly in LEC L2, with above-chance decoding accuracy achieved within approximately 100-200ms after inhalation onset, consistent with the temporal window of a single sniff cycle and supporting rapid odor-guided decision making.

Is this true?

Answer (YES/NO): YES